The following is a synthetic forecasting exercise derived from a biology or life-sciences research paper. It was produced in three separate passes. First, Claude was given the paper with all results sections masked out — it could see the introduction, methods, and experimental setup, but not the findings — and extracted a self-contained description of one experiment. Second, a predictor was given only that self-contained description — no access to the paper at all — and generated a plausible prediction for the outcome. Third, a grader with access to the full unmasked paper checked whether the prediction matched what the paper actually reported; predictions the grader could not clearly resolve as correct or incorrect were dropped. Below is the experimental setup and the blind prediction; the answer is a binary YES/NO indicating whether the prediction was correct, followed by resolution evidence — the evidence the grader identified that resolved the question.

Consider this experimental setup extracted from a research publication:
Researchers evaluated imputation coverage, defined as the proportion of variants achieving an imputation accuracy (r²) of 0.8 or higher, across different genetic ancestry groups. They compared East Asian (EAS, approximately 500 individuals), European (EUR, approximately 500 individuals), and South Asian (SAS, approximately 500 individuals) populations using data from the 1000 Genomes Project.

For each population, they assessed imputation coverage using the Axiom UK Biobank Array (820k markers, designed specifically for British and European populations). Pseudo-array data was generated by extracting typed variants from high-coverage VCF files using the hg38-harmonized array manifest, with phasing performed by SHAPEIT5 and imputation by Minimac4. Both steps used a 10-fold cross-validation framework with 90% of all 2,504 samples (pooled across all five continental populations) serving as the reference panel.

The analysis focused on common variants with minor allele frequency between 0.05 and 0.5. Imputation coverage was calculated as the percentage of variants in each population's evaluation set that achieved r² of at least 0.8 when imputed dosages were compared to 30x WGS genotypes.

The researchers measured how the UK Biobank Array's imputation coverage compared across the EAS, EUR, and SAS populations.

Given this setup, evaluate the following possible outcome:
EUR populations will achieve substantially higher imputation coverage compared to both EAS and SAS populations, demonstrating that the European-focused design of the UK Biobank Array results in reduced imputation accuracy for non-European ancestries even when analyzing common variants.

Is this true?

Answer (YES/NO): YES